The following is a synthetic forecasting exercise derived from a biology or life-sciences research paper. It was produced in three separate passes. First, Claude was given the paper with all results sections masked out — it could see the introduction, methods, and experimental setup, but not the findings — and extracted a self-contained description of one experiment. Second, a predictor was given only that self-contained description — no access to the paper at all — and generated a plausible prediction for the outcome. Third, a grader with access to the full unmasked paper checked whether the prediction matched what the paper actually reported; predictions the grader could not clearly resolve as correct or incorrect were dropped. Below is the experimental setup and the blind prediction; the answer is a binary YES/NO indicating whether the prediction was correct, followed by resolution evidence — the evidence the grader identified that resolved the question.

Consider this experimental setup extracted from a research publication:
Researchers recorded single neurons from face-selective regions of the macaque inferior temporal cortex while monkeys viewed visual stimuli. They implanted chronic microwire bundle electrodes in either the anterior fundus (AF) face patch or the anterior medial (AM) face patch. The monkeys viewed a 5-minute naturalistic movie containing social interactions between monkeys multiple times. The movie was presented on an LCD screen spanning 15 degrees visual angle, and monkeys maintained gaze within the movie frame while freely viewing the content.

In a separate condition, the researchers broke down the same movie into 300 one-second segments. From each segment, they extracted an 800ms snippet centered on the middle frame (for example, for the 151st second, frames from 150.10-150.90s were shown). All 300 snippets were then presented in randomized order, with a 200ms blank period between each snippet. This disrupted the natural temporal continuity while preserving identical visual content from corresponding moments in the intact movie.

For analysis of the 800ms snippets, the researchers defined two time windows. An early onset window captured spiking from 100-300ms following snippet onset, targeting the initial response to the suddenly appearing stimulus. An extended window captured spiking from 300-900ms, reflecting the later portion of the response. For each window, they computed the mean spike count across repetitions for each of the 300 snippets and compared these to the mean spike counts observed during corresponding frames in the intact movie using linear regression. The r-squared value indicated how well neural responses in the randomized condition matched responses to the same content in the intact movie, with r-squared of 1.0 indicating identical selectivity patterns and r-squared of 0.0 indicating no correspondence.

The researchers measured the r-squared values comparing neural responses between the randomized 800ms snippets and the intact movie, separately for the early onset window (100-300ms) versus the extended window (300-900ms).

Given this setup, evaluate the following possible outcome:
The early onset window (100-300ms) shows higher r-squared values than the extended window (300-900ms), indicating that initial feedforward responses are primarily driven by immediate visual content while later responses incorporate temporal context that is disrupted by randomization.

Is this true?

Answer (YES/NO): NO